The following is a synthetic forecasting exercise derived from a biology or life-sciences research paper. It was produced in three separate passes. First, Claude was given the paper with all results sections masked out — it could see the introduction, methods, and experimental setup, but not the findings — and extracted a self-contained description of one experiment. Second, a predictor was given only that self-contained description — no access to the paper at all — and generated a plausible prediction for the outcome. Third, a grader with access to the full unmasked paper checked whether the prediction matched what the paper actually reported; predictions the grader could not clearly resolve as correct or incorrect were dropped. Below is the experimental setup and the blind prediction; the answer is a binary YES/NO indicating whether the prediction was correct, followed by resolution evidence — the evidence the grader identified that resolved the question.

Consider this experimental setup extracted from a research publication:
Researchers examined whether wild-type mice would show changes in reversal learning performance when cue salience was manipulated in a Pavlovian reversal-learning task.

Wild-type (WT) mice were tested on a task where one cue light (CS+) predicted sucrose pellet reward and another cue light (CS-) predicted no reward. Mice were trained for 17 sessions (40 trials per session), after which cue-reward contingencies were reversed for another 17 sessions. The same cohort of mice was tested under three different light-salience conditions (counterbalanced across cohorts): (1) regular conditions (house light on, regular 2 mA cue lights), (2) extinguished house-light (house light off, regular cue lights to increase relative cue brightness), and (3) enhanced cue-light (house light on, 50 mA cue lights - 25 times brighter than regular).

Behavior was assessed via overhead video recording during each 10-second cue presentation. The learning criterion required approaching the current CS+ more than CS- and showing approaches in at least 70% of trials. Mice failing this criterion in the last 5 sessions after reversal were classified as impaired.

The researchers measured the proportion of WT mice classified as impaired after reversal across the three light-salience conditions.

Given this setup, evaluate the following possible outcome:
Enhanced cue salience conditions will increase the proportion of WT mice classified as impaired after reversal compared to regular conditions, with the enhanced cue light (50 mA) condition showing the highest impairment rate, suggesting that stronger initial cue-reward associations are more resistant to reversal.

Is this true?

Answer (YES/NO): NO